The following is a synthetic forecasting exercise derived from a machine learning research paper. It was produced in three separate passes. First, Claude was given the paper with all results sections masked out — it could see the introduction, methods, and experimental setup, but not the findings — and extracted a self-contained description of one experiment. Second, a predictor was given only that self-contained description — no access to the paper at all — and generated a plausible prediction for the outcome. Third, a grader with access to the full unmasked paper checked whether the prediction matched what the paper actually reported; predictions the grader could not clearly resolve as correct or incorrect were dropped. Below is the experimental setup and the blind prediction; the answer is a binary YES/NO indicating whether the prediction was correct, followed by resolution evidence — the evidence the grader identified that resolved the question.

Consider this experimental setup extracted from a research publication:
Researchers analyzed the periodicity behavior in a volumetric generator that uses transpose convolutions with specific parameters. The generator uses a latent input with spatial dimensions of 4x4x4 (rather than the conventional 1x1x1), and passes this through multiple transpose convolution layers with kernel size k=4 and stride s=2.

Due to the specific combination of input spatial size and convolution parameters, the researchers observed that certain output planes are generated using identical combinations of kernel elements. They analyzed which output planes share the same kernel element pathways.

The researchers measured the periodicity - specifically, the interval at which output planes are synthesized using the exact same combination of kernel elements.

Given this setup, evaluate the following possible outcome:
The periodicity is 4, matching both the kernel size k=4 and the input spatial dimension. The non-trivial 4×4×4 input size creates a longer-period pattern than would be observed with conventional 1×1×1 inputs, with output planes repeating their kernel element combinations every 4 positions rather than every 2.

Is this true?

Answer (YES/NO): NO